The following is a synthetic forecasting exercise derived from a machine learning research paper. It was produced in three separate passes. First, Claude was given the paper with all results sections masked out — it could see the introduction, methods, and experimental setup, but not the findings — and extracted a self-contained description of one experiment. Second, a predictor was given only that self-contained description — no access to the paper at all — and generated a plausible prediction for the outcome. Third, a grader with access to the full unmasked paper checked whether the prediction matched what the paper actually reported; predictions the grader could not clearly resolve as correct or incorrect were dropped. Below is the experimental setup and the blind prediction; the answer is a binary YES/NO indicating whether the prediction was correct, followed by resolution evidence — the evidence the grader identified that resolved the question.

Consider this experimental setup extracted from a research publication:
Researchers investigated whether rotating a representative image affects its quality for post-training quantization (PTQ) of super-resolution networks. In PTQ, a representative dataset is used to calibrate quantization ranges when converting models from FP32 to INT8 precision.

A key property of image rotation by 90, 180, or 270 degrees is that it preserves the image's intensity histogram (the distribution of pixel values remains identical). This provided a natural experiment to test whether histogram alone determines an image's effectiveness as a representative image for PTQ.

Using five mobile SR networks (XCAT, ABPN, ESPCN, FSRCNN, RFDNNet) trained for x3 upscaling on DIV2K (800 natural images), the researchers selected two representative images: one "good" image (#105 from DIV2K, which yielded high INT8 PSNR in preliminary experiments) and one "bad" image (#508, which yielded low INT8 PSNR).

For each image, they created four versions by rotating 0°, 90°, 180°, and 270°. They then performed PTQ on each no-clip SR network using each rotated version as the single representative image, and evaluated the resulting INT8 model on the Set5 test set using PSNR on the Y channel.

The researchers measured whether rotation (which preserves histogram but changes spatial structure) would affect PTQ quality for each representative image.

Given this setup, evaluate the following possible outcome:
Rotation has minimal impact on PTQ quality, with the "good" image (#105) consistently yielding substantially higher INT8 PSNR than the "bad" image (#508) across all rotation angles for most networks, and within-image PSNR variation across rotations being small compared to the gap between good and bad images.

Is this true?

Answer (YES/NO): YES